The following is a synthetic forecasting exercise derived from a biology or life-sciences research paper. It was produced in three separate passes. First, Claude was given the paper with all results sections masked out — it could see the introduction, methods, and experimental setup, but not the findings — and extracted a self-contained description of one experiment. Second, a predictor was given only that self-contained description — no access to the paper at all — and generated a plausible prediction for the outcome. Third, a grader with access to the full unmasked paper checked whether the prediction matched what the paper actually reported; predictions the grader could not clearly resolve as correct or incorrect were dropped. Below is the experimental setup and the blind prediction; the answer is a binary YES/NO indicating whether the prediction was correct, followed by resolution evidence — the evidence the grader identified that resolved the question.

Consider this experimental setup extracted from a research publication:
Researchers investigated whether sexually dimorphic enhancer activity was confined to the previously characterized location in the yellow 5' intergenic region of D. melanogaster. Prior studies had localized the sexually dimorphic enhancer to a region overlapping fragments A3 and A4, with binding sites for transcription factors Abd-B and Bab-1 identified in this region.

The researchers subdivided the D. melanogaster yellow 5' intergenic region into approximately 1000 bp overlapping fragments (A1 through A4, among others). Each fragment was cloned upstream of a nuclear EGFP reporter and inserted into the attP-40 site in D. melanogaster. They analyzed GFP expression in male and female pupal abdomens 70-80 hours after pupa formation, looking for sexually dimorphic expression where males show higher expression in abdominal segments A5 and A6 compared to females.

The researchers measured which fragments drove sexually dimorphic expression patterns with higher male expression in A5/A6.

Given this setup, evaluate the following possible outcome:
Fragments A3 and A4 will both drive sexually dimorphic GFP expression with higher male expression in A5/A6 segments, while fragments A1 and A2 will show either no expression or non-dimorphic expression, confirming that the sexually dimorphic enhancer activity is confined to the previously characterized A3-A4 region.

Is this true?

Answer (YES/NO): NO